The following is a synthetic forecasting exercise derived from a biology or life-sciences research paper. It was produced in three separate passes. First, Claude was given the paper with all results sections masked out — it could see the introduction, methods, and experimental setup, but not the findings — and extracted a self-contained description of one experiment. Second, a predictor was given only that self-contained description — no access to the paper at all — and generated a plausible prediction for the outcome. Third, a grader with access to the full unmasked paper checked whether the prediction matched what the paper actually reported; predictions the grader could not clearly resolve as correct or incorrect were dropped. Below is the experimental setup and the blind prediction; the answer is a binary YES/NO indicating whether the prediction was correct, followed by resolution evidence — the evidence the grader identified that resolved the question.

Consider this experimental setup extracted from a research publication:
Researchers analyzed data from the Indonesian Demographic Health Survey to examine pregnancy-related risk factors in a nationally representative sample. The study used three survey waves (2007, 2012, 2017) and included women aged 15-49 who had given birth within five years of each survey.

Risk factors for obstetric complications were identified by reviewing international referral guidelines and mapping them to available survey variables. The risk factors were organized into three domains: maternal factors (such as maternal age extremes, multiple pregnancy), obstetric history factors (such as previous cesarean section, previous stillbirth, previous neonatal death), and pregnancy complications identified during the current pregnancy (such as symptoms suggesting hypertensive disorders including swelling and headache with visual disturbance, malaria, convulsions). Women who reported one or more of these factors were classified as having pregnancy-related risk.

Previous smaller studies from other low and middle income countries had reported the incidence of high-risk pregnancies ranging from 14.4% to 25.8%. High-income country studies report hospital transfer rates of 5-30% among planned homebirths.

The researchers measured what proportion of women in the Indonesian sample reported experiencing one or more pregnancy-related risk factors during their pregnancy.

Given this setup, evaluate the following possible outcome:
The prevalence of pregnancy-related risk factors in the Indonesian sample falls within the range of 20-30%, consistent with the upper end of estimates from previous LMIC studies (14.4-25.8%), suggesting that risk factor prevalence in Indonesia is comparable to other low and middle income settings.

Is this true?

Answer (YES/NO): YES